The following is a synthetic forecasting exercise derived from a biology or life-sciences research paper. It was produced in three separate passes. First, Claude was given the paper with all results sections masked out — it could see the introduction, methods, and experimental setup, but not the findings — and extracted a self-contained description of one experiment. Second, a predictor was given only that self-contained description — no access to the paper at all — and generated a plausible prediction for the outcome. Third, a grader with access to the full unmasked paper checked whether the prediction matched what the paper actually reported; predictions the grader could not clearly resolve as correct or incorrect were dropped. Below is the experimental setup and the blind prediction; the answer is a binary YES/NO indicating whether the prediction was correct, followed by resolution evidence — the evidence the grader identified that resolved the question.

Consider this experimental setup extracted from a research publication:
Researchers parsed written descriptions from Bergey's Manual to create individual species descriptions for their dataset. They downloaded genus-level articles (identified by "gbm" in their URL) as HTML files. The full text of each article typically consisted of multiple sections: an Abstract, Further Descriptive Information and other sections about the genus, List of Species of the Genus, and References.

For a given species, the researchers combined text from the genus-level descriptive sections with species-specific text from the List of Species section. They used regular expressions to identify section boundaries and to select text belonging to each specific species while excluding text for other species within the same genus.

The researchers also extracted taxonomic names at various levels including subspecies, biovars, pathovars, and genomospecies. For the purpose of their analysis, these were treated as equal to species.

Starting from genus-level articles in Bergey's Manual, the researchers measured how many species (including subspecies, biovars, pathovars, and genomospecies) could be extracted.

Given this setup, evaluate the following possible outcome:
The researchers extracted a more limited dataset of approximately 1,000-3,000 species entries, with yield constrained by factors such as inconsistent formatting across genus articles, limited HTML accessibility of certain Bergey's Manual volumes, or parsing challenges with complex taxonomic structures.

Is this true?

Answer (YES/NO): NO